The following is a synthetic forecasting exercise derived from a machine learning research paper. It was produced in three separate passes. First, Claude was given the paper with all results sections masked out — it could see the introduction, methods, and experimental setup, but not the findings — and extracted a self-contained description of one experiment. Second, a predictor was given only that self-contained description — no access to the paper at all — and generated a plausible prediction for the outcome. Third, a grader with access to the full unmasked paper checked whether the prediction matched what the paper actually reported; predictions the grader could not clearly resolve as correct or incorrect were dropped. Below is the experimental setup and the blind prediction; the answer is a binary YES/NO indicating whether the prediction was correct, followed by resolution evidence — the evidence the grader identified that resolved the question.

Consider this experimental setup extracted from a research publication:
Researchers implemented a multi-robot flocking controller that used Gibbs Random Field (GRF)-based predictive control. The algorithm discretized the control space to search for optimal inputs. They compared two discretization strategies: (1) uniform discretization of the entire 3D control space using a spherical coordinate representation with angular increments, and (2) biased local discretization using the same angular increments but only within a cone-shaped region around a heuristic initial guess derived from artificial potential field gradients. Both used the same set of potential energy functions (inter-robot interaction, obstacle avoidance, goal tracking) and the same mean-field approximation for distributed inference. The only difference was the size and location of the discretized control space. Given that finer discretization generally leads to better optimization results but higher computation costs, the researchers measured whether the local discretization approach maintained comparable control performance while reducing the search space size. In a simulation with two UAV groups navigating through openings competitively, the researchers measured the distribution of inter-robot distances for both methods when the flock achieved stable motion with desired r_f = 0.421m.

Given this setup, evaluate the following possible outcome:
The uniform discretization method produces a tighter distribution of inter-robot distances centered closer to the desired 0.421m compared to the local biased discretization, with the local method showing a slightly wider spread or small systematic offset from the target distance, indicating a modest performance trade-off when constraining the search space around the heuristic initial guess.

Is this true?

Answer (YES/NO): NO